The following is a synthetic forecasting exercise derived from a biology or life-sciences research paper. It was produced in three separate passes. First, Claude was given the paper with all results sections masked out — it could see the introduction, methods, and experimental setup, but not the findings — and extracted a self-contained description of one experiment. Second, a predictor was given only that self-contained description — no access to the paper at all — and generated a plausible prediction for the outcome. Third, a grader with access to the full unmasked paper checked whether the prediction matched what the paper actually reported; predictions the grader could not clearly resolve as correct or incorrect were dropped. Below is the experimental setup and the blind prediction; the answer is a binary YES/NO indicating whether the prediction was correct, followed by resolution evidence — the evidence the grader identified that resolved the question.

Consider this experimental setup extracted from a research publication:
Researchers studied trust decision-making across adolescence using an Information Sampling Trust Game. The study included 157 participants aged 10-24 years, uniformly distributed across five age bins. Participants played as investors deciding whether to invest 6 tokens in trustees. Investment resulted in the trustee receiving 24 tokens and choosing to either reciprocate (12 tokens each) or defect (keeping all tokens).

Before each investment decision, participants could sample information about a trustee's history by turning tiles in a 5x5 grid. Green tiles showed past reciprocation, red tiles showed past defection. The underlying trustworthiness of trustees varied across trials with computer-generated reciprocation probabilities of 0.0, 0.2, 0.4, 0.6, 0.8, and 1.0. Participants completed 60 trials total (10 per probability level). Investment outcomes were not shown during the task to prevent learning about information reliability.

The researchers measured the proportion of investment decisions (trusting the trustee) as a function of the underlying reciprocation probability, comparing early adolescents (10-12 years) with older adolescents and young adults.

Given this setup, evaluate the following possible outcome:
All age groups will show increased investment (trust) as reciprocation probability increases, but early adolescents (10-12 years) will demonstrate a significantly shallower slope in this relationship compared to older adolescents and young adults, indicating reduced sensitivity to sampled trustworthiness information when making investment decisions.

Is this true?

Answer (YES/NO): YES